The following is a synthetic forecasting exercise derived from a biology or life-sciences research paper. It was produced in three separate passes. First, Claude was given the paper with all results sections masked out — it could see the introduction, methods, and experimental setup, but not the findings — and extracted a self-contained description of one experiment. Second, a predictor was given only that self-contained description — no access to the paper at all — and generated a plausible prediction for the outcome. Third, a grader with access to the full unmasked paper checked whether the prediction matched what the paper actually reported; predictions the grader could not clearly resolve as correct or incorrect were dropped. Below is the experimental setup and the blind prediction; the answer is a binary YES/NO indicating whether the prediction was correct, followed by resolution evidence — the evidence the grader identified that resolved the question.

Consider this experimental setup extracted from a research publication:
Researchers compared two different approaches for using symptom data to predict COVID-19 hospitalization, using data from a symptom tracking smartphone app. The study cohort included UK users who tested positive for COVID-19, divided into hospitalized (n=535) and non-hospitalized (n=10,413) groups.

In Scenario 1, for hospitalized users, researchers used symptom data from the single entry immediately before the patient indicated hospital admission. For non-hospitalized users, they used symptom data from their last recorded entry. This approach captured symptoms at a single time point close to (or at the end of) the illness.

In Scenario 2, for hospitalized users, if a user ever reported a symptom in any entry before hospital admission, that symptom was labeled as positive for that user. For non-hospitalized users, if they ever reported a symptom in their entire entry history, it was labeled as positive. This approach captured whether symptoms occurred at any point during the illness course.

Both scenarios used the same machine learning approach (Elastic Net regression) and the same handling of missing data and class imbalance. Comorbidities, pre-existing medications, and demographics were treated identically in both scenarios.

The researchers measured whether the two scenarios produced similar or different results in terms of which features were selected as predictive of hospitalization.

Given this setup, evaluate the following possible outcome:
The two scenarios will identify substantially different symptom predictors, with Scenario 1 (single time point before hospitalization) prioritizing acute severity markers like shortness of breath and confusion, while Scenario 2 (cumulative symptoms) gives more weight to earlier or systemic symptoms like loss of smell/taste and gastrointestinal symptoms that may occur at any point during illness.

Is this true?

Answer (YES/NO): NO